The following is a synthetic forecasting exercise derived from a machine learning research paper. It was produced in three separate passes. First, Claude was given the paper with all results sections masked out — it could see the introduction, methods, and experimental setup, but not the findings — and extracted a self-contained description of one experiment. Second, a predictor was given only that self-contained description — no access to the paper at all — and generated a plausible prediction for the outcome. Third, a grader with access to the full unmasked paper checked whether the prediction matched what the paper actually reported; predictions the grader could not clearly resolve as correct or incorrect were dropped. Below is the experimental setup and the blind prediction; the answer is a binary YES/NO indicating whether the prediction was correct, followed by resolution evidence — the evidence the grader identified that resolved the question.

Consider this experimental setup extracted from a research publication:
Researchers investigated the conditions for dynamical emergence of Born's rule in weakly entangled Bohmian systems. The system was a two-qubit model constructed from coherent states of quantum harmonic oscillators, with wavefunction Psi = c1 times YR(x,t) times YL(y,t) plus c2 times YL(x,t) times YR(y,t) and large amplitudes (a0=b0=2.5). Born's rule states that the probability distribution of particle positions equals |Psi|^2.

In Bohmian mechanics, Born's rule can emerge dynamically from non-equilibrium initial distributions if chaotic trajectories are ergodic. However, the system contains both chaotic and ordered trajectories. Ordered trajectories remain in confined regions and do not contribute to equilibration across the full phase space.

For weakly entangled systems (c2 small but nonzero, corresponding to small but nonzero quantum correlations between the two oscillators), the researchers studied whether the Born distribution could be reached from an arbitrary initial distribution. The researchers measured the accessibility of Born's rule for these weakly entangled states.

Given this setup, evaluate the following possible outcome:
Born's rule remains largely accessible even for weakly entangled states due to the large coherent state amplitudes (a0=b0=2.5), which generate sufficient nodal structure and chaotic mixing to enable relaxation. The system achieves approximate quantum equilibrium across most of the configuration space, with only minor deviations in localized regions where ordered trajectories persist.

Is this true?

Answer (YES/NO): NO